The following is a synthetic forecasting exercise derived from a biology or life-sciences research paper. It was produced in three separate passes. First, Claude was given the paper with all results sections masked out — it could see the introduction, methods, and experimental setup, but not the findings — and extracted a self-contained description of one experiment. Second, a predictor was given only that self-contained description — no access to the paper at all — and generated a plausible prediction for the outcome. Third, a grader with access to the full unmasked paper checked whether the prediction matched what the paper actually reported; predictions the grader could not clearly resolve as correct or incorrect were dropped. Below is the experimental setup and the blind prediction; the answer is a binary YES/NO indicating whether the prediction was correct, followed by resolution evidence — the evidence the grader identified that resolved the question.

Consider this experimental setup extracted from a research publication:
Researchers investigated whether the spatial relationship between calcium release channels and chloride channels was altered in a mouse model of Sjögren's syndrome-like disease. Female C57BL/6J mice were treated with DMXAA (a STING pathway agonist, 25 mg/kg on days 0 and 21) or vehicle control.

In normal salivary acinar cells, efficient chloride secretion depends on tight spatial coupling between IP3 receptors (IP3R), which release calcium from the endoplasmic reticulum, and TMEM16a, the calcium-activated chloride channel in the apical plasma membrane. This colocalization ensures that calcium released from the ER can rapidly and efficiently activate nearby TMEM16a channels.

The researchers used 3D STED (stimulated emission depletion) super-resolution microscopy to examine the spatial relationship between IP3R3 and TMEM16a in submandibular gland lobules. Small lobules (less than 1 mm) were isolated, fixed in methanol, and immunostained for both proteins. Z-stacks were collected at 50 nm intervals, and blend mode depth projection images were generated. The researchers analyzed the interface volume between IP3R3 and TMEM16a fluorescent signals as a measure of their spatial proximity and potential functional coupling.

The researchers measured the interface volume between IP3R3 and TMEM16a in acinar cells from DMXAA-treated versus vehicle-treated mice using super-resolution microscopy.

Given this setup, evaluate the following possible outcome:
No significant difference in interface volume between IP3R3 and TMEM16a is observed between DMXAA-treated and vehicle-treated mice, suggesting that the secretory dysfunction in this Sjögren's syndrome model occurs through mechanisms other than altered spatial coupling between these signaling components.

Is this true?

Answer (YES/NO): NO